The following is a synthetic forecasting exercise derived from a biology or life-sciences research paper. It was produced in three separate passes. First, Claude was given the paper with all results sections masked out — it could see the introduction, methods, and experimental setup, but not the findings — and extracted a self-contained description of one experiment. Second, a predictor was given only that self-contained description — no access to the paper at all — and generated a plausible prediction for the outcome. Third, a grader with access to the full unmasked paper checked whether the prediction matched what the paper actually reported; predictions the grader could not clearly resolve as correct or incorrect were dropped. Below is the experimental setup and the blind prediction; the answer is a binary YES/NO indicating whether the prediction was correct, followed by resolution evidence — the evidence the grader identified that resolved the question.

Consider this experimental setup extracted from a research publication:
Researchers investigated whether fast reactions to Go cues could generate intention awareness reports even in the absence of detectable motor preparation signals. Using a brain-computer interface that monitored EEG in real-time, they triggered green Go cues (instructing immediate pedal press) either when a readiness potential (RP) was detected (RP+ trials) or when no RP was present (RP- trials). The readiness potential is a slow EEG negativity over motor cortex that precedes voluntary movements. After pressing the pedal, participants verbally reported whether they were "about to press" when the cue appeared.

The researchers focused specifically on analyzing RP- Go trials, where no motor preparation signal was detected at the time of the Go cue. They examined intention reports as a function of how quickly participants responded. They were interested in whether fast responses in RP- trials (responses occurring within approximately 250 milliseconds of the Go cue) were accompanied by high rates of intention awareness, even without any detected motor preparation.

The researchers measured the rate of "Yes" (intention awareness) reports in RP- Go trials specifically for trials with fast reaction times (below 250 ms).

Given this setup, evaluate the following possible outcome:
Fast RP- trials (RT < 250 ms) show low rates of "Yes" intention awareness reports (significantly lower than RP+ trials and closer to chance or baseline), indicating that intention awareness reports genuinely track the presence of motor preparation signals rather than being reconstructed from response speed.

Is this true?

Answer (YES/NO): NO